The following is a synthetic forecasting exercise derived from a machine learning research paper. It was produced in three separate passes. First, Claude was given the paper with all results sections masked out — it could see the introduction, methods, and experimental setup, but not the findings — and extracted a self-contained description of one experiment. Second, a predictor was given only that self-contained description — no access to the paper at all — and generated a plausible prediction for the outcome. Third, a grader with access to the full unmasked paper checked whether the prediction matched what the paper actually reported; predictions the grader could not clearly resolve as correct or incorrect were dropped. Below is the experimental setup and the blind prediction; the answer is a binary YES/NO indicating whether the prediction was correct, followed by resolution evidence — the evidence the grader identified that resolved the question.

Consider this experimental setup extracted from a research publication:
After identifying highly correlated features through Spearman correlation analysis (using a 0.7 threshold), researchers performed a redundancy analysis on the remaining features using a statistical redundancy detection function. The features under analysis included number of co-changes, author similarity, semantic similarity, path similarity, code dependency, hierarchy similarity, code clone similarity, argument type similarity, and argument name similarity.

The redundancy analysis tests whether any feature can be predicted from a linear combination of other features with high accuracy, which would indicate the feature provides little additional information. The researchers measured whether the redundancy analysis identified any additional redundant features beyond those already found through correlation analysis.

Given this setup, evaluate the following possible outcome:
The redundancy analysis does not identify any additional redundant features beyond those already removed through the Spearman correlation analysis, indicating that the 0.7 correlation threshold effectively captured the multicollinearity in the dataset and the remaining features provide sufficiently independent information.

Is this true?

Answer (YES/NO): YES